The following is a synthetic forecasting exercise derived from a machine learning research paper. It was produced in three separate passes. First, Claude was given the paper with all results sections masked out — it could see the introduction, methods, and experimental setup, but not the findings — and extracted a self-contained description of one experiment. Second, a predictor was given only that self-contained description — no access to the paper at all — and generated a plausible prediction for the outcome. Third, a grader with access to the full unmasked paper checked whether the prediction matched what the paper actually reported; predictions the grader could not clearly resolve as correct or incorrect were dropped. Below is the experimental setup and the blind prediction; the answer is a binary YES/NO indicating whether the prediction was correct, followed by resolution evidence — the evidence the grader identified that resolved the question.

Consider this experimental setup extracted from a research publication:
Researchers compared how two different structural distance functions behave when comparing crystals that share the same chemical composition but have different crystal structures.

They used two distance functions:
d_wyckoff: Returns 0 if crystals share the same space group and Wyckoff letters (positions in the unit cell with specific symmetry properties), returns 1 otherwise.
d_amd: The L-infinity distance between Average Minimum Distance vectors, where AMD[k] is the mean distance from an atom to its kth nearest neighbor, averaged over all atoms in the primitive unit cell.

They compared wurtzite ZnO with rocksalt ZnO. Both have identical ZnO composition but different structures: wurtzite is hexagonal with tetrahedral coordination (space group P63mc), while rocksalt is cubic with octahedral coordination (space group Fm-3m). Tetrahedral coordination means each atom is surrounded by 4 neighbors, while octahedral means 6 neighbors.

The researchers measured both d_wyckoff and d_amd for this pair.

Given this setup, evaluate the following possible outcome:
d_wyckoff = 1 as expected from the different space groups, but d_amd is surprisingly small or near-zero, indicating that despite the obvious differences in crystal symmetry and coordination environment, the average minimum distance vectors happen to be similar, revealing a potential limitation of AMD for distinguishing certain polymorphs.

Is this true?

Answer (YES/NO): NO